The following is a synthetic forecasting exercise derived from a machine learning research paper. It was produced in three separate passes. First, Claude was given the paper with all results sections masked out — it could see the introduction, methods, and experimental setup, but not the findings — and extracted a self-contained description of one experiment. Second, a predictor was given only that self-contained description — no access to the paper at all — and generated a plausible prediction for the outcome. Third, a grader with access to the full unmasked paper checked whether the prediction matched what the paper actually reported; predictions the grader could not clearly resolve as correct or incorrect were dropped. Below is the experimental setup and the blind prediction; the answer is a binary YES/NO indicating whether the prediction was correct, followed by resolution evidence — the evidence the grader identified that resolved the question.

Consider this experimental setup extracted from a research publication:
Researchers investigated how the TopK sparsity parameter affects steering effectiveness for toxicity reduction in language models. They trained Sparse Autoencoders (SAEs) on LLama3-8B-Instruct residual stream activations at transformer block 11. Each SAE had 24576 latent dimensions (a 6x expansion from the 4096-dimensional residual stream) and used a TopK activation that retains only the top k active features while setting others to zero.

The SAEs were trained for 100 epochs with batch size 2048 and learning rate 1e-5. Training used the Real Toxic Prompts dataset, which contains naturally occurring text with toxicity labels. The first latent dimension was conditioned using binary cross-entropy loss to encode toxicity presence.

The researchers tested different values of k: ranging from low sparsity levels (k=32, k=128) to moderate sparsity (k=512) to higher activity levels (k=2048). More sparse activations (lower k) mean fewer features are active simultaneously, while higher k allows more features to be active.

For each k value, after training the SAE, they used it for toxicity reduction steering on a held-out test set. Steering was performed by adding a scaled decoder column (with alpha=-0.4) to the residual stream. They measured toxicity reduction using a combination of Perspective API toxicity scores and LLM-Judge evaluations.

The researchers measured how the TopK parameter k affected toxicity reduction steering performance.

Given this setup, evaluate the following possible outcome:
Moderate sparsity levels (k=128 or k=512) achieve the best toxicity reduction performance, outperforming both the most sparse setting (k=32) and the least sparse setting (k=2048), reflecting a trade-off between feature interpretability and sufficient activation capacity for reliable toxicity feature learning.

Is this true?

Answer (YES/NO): NO